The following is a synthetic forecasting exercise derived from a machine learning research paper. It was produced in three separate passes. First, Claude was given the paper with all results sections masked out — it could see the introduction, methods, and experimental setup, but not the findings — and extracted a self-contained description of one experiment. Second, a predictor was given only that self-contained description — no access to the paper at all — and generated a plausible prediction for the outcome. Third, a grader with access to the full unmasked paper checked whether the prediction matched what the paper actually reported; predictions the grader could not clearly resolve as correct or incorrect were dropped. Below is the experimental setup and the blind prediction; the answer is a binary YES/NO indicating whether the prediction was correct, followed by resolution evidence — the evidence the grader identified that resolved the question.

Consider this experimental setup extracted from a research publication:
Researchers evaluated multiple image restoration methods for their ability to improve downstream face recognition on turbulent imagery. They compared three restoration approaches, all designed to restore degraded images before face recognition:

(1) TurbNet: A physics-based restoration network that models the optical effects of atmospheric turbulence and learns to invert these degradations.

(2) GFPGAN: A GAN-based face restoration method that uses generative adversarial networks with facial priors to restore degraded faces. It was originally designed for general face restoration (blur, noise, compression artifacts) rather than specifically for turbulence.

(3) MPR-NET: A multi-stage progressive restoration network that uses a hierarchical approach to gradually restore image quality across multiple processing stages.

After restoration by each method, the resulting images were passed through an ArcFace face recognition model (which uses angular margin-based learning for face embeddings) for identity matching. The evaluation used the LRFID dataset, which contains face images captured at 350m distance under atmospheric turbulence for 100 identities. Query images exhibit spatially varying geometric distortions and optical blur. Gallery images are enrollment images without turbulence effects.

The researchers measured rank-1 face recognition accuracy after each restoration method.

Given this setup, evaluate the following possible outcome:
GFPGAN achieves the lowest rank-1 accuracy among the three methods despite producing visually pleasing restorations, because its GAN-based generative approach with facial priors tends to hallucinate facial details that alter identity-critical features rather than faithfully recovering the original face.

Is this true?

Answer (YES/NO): NO